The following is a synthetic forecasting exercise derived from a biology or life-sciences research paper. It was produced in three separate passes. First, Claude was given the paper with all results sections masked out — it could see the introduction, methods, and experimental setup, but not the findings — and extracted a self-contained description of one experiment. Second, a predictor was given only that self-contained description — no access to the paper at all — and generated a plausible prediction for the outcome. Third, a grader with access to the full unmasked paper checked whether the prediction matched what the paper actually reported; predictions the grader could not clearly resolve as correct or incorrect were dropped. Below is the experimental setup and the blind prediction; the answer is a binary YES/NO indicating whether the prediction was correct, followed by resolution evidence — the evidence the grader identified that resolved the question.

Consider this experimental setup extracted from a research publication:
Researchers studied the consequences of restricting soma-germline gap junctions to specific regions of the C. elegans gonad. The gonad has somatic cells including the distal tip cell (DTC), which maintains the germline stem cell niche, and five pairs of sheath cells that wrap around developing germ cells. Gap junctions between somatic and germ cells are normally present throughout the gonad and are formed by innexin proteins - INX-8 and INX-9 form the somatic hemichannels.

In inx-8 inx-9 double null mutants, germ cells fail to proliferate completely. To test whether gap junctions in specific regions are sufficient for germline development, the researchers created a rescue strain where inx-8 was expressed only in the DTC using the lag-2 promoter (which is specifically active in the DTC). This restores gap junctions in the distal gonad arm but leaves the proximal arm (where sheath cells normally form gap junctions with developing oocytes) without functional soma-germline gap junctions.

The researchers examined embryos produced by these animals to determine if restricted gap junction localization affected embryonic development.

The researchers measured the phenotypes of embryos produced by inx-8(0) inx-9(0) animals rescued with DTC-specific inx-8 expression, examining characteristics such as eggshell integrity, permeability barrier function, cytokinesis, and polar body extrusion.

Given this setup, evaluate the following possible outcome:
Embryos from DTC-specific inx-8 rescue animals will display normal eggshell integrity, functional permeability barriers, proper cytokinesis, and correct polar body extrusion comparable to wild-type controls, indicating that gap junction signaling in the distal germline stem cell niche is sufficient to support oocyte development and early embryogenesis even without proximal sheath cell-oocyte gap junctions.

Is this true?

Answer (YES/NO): NO